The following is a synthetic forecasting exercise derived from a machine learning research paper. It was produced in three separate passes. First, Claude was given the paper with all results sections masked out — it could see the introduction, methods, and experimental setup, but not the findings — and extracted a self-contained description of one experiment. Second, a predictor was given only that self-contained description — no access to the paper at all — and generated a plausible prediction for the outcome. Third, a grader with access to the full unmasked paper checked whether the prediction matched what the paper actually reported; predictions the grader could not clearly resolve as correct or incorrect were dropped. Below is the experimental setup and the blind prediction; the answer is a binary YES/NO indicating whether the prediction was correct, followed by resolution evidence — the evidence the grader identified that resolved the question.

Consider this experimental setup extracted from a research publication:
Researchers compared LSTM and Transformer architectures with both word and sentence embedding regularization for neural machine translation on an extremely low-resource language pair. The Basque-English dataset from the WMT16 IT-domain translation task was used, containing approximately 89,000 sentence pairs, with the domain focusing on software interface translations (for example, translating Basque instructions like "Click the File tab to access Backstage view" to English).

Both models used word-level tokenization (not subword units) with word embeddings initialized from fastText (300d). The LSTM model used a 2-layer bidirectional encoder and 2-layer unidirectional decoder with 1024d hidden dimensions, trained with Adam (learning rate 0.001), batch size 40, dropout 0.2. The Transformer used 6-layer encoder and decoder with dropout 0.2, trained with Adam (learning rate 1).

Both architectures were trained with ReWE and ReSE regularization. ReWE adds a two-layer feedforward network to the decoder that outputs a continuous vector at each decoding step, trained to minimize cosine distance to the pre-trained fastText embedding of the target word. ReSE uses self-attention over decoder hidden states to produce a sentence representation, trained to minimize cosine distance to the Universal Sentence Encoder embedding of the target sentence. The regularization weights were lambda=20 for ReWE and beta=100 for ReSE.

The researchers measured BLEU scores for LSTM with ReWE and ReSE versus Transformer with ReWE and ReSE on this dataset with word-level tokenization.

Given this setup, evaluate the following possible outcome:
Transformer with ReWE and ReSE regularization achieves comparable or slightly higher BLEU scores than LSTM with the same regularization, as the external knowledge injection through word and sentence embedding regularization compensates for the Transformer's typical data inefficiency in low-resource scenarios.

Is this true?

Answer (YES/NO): NO